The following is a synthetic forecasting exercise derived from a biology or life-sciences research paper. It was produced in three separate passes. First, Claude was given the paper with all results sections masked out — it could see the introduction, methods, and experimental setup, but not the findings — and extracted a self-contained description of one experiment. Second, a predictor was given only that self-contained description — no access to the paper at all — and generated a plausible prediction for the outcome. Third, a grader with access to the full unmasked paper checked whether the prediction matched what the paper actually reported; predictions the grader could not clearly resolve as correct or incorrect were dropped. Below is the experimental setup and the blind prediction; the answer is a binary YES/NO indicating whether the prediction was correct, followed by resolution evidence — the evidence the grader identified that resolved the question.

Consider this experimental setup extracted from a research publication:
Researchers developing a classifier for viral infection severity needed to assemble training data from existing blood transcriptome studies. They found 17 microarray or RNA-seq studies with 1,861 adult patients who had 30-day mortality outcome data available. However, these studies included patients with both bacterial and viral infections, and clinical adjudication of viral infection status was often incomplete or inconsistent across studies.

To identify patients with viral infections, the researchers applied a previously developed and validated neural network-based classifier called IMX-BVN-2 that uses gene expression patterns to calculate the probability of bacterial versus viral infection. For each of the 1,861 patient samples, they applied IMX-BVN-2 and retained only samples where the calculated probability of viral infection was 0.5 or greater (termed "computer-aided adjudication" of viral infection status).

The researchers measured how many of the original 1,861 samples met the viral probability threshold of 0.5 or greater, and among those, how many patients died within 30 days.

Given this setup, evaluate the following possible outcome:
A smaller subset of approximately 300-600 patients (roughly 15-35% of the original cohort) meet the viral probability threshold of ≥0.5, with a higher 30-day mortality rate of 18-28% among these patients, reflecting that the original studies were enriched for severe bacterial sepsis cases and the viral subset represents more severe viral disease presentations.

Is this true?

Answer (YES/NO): NO